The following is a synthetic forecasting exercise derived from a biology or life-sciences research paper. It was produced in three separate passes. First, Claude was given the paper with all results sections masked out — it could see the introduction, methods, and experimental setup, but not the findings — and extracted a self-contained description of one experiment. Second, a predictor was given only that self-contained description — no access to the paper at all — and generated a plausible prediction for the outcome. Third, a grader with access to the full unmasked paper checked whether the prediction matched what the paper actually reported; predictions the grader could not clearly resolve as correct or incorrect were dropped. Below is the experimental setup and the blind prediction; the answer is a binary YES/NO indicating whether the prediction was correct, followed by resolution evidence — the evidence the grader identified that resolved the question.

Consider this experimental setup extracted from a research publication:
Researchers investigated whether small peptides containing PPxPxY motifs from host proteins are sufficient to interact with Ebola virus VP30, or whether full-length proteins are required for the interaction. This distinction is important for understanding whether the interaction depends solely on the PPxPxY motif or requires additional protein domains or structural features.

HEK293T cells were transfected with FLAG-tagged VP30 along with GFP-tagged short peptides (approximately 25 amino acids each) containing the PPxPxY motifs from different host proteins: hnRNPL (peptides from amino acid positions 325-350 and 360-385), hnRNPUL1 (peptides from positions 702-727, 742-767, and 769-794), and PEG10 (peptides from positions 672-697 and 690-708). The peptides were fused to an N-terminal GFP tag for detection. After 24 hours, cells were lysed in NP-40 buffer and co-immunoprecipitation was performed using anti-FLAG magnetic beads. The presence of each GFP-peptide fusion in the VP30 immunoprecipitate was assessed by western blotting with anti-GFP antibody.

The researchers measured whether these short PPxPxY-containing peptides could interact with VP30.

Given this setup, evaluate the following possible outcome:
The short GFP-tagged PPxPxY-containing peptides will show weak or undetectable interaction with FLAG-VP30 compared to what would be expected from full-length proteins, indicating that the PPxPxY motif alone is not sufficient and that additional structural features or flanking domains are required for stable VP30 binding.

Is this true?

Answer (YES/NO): NO